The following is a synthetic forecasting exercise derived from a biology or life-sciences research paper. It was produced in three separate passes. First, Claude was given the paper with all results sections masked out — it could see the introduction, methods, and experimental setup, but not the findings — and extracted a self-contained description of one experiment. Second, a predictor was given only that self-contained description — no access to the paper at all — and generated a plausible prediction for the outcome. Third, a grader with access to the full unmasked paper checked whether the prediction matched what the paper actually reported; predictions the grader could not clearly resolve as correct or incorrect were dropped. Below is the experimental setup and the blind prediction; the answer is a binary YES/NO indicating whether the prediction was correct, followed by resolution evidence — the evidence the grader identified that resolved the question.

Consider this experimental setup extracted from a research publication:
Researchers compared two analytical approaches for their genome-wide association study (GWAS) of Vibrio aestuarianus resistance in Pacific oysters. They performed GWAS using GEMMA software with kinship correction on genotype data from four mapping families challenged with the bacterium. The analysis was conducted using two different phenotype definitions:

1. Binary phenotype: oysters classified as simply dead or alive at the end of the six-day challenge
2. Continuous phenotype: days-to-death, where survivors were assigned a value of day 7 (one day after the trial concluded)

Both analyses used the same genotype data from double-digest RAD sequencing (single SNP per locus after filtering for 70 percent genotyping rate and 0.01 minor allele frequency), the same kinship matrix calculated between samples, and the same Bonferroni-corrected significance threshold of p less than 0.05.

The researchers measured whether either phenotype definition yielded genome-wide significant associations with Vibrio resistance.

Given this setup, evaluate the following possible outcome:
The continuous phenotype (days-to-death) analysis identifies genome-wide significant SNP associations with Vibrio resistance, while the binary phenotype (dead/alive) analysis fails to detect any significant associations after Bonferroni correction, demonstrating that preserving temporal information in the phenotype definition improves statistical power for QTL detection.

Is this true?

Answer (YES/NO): NO